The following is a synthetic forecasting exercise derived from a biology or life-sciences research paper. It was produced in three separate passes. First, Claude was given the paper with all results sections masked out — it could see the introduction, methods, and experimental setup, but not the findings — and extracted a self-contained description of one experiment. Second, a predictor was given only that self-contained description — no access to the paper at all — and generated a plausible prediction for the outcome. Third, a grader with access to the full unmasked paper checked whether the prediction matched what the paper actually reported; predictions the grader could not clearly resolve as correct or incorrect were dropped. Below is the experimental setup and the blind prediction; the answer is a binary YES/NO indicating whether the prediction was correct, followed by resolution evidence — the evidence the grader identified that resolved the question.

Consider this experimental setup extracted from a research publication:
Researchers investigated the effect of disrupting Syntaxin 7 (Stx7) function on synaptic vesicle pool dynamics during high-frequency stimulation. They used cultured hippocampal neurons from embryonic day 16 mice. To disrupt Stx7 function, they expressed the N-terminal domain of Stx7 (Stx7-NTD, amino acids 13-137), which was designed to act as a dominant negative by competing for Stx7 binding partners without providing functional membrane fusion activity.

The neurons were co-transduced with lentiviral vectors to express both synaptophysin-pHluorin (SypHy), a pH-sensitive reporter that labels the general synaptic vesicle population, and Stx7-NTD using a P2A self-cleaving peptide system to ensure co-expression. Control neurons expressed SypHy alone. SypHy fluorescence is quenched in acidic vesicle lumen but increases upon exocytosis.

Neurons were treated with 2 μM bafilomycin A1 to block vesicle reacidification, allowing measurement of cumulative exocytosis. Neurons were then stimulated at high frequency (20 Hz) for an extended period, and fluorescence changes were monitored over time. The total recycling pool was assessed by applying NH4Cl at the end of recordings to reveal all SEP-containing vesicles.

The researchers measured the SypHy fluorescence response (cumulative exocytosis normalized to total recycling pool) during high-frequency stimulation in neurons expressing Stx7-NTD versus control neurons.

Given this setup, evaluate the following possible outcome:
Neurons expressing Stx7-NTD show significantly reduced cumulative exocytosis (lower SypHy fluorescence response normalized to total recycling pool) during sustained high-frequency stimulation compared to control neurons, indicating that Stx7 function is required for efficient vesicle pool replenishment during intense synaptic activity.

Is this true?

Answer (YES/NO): NO